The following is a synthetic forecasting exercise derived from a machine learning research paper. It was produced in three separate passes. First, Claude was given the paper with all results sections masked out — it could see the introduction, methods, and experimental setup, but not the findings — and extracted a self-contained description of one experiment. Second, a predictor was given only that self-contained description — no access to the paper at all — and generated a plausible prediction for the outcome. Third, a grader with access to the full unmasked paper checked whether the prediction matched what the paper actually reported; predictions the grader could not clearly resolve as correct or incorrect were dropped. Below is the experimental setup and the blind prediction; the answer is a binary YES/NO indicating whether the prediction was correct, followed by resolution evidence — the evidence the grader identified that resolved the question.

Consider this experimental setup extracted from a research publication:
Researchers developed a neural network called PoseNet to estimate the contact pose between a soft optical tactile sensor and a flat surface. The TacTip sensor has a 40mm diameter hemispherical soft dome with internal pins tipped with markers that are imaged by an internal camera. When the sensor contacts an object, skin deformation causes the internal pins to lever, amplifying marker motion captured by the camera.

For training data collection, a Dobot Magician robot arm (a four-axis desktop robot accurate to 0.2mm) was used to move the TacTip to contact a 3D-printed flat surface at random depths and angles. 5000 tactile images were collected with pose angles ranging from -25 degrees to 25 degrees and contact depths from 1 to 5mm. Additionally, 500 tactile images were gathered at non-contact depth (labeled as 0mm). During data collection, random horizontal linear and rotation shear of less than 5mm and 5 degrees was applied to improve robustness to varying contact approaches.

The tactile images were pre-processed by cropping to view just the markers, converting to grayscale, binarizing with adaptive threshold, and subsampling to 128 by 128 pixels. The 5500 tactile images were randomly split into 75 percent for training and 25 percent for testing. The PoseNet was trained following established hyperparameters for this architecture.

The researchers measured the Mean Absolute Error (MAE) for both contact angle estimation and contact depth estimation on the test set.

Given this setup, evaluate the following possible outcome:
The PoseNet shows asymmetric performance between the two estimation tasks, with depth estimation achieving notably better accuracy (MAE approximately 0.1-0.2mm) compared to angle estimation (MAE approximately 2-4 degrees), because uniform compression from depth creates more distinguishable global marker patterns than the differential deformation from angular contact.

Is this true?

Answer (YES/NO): NO